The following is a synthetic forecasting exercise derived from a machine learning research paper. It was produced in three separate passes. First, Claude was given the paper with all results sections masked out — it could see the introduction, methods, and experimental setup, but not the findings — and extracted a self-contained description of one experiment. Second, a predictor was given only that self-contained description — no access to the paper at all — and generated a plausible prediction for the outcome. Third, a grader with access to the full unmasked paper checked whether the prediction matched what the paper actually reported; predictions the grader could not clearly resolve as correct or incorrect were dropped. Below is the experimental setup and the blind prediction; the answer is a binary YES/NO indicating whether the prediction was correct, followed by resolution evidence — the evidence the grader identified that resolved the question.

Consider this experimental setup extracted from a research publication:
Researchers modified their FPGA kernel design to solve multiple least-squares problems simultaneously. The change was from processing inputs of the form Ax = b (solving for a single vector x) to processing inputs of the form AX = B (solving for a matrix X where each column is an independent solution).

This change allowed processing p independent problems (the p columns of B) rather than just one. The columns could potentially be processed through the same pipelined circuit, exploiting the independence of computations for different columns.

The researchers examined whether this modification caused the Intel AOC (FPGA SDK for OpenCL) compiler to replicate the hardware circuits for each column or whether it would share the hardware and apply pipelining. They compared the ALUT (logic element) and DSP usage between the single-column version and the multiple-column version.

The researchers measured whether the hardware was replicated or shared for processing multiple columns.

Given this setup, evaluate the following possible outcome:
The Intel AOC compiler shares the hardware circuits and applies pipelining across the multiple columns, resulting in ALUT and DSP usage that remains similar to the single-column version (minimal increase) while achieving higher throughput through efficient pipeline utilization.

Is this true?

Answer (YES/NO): YES